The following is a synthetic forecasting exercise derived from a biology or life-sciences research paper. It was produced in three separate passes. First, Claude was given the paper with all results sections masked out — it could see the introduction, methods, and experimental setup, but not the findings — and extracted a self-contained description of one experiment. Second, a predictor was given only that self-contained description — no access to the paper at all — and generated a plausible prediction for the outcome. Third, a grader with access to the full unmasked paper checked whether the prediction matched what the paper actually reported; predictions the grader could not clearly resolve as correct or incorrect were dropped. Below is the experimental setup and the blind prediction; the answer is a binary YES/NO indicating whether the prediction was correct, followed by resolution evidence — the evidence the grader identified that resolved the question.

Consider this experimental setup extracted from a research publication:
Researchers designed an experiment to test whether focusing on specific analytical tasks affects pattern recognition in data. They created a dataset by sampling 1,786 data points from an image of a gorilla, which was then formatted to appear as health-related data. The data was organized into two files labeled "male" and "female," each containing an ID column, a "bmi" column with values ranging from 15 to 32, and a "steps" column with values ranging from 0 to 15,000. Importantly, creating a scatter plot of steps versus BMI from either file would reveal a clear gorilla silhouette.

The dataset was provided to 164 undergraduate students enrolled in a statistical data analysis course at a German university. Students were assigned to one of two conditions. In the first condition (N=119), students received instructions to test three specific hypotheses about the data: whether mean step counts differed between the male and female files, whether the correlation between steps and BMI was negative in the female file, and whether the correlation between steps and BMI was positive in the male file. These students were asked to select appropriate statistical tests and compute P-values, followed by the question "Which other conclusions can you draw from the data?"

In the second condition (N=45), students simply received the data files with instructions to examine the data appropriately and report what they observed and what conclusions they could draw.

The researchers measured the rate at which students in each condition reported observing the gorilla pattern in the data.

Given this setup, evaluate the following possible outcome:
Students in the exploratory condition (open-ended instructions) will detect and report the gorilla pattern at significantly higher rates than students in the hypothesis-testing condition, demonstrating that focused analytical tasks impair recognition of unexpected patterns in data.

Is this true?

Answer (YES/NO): YES